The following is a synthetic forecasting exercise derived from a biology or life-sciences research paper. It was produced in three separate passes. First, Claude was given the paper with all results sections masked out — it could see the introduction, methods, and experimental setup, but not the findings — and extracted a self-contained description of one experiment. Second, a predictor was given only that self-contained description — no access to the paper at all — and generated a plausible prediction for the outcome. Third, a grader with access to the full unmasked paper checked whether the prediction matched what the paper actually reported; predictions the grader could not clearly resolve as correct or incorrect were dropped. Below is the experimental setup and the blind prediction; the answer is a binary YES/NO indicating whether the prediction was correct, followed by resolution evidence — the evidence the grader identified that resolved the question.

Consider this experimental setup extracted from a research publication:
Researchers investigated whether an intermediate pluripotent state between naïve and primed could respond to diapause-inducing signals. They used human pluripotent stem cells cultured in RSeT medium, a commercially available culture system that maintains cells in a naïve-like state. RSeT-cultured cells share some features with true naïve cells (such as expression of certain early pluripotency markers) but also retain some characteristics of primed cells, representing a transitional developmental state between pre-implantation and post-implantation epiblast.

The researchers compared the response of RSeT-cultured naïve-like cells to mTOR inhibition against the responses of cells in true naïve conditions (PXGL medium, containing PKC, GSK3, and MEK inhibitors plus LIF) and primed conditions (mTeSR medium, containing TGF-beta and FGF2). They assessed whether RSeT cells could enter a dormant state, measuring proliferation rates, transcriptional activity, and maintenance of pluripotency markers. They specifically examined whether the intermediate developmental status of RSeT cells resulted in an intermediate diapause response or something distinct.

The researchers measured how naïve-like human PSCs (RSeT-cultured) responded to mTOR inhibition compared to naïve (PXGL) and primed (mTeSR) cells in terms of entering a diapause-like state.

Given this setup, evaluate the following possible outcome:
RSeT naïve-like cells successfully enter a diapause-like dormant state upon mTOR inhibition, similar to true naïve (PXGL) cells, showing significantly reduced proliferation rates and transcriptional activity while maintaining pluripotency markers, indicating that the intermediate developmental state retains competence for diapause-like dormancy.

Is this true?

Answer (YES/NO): NO